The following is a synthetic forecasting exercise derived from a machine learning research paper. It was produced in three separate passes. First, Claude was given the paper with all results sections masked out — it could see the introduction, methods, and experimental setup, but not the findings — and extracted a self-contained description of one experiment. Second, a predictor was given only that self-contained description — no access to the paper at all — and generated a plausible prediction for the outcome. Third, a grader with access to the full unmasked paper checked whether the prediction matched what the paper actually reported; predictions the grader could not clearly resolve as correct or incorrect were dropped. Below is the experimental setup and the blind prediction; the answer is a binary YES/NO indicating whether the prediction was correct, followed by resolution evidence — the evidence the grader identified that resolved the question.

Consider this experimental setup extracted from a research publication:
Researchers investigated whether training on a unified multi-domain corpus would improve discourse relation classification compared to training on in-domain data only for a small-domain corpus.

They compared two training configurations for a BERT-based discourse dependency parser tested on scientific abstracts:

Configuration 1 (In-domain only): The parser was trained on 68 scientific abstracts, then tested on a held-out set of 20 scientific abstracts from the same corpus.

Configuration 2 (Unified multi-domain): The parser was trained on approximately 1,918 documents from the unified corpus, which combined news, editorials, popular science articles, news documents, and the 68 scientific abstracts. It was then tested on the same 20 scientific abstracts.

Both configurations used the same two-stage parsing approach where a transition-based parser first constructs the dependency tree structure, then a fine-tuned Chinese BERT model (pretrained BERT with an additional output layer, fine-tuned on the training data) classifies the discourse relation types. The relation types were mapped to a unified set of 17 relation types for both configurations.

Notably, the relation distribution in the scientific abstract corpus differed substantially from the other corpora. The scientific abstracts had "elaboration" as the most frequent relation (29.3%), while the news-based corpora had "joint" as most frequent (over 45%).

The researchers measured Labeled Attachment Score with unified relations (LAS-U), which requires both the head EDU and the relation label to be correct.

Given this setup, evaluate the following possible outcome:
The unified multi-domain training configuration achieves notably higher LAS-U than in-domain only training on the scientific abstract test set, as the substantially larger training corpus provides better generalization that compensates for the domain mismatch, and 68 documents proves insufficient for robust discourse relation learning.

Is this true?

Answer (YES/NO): NO